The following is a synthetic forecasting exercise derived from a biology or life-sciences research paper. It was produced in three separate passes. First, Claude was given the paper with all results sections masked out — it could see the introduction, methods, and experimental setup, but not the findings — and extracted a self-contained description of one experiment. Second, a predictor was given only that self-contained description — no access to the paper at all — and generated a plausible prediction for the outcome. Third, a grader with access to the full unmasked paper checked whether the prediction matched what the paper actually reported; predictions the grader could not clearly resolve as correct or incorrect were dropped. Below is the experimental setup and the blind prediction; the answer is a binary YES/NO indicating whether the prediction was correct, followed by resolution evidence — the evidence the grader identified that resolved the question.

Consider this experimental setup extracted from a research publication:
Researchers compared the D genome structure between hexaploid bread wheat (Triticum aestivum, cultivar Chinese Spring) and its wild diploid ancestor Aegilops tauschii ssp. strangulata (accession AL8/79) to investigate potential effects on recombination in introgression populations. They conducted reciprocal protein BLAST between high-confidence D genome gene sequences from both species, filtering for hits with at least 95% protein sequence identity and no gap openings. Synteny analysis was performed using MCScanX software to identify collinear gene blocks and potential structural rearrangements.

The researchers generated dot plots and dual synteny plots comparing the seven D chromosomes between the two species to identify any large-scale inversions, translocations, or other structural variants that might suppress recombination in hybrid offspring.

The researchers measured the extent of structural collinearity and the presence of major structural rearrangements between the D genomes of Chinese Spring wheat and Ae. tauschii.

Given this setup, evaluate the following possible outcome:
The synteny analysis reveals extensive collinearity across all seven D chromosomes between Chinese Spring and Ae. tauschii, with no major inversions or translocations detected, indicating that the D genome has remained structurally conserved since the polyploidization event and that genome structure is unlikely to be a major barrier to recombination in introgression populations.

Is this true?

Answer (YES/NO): YES